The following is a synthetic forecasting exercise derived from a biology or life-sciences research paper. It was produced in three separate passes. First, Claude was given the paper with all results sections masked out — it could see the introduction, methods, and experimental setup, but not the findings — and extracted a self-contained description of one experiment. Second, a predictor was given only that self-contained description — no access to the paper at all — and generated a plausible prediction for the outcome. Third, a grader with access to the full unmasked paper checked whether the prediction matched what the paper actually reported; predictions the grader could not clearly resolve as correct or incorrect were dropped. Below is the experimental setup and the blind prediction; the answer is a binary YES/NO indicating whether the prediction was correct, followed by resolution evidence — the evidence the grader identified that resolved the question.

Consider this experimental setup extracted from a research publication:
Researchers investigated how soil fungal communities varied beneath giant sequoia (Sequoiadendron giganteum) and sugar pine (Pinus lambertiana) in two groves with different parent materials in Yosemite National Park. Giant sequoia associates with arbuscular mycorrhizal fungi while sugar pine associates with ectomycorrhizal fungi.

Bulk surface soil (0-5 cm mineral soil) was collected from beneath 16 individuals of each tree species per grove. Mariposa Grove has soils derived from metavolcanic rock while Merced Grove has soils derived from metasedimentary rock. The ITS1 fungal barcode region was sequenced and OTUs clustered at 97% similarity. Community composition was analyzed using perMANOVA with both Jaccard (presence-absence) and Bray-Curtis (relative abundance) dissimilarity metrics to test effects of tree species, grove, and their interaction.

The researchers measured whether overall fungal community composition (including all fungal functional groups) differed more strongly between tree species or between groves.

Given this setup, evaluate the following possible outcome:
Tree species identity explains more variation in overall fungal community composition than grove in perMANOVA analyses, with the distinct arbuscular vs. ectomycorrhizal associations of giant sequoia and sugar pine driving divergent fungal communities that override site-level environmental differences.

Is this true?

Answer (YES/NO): NO